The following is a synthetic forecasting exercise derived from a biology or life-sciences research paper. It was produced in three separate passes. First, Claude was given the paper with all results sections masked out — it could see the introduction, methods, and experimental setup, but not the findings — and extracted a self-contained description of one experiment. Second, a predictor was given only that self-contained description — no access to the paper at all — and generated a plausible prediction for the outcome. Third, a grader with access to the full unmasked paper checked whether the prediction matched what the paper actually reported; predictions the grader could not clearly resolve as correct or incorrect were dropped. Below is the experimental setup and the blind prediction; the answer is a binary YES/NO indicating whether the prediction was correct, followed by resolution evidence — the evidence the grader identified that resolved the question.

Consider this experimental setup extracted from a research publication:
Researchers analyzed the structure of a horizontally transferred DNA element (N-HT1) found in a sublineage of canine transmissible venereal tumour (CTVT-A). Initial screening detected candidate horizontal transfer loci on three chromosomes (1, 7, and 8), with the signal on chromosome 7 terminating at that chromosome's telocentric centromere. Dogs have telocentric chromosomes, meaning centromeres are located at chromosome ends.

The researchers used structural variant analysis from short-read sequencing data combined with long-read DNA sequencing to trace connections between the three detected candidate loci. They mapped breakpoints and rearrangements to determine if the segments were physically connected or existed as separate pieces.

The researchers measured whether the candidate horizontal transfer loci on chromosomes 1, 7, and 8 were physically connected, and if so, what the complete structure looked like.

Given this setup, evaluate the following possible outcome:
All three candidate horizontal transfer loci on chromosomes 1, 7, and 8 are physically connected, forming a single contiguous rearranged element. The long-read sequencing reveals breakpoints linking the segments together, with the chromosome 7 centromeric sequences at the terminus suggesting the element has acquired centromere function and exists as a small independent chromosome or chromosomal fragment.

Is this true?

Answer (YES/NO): NO